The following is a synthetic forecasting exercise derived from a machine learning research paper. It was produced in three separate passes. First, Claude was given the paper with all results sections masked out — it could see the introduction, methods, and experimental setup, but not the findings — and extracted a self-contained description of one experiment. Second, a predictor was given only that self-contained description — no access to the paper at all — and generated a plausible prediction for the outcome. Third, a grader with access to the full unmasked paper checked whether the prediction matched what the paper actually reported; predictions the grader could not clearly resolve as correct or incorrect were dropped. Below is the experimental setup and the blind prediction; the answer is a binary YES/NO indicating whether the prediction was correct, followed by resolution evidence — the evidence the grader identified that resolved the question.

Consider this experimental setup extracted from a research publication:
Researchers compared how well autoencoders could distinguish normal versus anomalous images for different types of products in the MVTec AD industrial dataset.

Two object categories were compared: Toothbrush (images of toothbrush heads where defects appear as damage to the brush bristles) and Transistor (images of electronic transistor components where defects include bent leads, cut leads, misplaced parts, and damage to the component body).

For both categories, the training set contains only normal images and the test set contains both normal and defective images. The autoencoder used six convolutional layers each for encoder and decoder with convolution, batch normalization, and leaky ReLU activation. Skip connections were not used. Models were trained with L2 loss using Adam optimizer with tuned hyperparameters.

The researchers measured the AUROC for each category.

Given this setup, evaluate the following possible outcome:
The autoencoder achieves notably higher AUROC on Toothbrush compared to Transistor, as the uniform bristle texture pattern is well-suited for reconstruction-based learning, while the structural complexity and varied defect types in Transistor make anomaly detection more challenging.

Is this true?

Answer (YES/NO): YES